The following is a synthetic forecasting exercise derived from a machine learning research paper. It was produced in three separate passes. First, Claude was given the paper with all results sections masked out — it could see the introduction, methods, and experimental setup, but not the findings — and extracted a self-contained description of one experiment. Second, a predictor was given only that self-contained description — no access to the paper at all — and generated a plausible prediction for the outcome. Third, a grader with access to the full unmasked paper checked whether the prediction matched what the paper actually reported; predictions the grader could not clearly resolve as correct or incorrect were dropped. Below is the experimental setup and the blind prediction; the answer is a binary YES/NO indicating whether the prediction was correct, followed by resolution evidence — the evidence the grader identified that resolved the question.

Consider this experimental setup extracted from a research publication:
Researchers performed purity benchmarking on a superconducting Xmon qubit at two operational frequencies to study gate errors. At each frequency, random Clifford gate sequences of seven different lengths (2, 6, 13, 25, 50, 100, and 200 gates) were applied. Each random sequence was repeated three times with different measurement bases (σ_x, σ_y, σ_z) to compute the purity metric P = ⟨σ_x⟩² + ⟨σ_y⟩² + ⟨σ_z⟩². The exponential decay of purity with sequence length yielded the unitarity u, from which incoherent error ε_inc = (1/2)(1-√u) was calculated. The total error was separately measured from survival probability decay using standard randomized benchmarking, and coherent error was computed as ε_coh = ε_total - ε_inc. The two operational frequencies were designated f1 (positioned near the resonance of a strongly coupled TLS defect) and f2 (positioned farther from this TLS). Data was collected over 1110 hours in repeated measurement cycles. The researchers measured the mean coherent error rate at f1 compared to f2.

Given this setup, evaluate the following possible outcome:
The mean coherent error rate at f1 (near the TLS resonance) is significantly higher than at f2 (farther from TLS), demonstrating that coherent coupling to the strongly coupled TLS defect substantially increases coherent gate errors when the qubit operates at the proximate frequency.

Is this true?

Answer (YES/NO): YES